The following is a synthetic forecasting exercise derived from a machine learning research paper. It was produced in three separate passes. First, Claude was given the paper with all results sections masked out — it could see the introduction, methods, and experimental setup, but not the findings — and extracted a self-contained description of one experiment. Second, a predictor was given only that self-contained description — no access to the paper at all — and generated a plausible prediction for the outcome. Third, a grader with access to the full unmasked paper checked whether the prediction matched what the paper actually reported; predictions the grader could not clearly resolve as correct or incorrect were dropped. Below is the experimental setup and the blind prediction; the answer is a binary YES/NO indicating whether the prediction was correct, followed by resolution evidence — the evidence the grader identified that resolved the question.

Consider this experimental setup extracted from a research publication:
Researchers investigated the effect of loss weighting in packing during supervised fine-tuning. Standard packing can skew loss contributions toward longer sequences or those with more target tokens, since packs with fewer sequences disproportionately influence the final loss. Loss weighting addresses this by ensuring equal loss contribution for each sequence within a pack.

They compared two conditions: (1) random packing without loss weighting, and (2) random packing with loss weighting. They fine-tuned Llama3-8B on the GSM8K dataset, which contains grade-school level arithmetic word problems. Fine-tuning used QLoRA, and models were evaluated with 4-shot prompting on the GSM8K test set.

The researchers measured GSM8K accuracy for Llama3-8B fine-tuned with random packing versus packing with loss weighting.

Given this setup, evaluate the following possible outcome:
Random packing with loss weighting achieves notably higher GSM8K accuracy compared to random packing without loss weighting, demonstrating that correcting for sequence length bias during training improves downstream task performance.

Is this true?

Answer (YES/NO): NO